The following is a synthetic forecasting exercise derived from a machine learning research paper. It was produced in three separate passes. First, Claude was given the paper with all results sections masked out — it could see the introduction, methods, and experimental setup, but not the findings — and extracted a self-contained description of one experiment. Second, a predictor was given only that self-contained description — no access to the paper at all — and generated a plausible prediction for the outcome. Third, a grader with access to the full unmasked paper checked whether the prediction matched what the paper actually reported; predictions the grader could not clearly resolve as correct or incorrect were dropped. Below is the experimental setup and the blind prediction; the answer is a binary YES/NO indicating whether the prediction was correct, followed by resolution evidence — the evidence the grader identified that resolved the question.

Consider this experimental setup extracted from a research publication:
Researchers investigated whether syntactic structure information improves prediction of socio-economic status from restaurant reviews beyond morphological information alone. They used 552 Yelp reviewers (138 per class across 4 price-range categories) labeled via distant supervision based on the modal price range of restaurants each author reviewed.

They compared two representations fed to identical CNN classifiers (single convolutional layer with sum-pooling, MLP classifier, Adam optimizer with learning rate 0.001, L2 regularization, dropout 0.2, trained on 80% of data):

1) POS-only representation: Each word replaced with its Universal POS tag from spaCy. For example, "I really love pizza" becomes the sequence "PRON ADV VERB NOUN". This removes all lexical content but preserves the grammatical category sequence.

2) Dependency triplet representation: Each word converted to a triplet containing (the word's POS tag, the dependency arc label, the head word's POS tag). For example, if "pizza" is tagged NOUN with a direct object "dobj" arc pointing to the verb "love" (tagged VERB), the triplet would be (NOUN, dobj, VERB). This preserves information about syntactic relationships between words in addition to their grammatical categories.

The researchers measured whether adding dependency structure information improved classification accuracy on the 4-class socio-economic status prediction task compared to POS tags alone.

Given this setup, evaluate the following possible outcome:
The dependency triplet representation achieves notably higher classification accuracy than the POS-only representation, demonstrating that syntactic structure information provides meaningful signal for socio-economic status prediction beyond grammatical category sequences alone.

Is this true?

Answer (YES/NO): YES